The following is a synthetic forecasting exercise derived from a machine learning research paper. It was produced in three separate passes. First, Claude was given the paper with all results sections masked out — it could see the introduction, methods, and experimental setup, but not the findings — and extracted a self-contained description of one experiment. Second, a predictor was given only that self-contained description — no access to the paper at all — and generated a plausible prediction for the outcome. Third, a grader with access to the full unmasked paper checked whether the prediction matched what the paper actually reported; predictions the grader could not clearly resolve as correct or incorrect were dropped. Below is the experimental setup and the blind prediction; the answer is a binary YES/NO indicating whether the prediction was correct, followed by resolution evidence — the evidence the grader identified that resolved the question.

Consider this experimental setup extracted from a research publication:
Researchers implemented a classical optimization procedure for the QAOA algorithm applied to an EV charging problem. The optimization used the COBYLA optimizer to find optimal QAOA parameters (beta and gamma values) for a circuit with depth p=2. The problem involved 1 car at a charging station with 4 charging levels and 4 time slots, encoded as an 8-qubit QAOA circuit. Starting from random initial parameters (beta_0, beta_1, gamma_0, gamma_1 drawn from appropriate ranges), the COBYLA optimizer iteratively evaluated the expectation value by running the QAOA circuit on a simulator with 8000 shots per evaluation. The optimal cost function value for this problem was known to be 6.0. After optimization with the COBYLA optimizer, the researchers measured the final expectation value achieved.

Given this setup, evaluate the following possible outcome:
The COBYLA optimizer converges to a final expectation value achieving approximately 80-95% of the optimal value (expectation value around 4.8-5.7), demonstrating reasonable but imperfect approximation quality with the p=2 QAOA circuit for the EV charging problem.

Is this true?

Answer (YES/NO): NO